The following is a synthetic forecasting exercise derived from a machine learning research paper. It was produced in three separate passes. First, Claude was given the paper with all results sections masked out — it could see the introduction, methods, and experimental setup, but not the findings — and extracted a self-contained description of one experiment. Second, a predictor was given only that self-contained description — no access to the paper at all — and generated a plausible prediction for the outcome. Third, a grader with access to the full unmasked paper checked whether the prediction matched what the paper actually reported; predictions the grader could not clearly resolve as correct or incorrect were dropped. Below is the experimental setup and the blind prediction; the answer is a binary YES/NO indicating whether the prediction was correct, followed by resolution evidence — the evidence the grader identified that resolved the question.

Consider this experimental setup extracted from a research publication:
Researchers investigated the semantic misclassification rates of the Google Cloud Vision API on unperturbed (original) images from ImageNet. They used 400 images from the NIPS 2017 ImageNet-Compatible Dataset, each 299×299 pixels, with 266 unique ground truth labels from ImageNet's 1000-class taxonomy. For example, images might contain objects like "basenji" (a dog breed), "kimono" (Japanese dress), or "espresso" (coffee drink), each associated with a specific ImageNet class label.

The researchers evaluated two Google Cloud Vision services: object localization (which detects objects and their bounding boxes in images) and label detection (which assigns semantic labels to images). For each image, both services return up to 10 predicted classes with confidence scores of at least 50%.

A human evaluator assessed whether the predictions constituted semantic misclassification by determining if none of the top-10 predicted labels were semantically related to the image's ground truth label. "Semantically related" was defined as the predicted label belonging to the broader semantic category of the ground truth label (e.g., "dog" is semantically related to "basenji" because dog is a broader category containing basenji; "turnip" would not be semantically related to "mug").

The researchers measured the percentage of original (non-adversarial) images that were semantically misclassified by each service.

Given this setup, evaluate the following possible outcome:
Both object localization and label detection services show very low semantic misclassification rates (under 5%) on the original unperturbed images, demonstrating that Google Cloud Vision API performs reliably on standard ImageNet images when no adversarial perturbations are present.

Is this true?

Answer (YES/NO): NO